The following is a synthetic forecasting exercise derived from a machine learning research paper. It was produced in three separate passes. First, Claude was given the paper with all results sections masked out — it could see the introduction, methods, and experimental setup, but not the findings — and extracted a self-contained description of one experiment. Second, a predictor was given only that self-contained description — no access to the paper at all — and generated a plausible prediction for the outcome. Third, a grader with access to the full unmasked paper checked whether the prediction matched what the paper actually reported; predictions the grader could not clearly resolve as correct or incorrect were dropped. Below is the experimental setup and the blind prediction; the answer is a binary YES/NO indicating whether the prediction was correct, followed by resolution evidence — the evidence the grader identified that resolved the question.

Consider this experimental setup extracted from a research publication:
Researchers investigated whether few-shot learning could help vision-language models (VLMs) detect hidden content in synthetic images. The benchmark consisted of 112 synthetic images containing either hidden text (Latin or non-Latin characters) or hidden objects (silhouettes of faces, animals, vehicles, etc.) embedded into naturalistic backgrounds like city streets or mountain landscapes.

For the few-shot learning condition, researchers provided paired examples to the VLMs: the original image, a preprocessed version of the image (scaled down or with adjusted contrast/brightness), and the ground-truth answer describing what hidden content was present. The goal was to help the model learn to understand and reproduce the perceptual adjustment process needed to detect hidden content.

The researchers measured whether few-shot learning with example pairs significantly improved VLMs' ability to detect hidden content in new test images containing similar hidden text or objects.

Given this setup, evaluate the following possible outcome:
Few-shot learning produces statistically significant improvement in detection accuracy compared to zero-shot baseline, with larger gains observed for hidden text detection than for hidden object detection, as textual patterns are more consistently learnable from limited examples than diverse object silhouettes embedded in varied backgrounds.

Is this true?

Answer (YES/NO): NO